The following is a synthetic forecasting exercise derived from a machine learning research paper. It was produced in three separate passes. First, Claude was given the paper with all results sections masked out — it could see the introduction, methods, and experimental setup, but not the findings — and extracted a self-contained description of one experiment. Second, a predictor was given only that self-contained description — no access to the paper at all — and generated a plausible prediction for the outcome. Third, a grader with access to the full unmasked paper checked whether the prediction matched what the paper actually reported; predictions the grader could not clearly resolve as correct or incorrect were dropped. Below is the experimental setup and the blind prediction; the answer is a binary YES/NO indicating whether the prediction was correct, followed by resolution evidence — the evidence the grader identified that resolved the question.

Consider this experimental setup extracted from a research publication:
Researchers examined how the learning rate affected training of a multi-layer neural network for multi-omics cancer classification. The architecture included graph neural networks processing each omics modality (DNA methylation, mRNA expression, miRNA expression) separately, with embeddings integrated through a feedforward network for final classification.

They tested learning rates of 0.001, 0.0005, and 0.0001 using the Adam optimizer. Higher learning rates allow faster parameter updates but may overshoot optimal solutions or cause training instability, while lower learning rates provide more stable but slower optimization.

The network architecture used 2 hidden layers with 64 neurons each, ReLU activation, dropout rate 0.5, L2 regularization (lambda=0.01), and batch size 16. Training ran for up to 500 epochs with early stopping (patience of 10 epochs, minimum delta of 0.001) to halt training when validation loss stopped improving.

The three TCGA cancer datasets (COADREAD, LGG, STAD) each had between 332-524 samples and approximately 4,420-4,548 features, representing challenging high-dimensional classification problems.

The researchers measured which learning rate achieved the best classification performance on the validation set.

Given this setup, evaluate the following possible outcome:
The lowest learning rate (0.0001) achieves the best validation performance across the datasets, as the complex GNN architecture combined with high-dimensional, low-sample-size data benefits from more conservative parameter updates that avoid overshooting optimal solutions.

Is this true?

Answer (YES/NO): YES